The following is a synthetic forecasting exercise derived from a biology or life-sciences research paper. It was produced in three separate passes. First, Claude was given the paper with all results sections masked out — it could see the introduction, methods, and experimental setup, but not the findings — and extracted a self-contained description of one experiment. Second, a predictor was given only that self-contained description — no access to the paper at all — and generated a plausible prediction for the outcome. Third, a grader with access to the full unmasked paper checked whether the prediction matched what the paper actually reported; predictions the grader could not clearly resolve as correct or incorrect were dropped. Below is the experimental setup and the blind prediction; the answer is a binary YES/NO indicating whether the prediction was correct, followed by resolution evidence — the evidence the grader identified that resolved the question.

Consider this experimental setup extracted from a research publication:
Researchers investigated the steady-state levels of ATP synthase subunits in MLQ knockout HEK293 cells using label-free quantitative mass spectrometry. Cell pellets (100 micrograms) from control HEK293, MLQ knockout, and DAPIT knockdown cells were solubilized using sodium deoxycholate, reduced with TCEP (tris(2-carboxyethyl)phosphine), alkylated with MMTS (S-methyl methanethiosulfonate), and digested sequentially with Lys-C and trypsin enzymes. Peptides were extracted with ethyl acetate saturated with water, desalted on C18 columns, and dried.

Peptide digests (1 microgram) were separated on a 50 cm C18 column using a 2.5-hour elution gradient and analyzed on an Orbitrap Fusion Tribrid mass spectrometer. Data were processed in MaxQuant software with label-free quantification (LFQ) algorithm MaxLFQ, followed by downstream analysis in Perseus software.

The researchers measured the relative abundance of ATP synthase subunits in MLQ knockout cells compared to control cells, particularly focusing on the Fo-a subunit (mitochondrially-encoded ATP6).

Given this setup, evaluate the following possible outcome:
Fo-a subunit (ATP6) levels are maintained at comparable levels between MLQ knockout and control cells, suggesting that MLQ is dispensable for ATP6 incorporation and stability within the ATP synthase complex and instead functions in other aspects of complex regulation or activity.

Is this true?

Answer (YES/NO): NO